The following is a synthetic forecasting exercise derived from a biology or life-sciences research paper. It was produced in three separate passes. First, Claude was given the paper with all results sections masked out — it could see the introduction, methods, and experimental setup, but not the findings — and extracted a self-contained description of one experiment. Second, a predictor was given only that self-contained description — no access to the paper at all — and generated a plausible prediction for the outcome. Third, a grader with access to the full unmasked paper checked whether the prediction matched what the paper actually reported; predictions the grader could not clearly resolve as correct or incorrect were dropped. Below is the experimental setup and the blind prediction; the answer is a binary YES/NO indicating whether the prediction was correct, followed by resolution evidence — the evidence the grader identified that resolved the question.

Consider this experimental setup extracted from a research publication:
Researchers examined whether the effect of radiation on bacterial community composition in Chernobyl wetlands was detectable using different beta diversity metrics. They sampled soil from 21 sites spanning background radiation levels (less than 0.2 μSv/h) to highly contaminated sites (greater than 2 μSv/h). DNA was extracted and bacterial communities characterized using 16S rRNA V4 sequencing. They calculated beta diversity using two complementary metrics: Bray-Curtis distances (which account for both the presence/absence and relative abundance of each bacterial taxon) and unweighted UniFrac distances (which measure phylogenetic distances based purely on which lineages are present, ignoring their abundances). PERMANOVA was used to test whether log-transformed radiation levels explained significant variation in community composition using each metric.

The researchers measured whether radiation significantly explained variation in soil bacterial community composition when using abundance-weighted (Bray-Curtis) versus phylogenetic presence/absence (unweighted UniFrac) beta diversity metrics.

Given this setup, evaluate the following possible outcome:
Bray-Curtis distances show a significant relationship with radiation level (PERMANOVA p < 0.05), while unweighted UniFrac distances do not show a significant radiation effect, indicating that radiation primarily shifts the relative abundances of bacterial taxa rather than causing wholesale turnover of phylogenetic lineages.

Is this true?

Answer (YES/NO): NO